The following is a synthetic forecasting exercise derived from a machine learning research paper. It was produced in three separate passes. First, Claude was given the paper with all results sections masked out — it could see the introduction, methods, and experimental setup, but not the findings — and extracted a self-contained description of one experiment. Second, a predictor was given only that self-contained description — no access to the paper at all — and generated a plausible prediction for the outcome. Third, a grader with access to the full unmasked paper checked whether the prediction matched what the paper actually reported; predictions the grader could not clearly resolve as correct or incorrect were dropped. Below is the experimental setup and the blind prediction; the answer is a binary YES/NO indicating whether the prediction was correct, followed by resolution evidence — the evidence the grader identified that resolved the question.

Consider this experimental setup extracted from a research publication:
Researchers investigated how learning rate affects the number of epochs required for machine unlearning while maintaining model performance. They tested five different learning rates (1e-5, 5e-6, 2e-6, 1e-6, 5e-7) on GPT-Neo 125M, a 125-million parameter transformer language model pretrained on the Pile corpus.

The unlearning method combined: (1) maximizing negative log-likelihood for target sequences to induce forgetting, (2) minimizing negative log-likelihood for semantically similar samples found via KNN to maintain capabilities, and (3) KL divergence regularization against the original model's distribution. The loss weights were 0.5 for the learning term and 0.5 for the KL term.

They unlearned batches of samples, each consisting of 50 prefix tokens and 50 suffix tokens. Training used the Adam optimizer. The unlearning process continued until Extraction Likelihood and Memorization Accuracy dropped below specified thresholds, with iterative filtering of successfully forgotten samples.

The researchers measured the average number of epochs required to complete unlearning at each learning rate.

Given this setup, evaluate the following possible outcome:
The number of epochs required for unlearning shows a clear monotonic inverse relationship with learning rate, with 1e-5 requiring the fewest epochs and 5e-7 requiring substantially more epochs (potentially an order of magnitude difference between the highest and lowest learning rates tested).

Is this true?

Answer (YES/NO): YES